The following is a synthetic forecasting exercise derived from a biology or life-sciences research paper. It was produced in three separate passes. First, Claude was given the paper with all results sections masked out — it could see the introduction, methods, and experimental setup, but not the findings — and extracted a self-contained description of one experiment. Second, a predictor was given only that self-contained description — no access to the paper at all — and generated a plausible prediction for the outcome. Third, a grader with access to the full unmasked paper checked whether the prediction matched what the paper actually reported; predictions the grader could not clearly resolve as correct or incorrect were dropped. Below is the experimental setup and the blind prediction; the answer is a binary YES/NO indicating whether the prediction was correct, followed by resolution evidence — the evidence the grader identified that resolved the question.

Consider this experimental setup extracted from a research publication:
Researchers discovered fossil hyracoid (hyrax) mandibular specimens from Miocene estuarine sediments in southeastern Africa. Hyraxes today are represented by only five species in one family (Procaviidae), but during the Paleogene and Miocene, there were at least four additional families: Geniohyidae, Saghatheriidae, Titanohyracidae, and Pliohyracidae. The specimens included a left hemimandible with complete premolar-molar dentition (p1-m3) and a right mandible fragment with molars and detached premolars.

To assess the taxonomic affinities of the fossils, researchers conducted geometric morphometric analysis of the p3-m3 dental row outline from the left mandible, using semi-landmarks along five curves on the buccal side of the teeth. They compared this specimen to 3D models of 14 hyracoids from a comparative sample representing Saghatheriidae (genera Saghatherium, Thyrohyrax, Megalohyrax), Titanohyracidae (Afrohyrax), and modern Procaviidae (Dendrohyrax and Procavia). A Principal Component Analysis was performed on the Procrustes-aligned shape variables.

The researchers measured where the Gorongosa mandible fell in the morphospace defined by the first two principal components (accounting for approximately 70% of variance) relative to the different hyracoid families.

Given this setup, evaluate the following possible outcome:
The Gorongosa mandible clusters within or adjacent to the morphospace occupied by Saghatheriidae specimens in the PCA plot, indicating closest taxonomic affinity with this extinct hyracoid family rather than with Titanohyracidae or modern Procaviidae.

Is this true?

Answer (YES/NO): YES